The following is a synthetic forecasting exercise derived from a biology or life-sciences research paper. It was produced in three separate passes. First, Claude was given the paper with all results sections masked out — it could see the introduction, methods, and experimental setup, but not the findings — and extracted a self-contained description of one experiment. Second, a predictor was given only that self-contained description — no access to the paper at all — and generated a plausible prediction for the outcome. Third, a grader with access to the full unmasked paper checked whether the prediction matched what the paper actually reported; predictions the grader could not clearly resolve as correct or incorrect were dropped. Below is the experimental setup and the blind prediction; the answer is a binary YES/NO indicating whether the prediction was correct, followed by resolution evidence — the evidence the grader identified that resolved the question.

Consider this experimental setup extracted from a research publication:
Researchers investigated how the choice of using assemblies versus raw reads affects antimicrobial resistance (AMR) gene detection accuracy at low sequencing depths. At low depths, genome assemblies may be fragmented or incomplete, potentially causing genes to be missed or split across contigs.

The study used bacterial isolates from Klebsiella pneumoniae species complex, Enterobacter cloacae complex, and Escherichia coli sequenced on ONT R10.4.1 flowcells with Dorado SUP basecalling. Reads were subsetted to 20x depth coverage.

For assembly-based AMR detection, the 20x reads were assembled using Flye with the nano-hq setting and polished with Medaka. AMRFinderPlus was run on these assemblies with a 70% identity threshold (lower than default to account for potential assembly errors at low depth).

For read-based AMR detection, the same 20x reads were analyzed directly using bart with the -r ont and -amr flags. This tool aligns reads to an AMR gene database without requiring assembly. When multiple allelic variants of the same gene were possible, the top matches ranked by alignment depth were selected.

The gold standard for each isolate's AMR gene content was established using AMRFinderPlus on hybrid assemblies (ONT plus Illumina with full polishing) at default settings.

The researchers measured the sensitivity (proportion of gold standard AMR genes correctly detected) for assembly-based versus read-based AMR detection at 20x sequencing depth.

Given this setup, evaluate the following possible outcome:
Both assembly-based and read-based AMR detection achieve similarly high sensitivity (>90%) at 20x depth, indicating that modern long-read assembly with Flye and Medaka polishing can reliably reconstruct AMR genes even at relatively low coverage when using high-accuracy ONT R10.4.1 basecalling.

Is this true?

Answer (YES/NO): NO